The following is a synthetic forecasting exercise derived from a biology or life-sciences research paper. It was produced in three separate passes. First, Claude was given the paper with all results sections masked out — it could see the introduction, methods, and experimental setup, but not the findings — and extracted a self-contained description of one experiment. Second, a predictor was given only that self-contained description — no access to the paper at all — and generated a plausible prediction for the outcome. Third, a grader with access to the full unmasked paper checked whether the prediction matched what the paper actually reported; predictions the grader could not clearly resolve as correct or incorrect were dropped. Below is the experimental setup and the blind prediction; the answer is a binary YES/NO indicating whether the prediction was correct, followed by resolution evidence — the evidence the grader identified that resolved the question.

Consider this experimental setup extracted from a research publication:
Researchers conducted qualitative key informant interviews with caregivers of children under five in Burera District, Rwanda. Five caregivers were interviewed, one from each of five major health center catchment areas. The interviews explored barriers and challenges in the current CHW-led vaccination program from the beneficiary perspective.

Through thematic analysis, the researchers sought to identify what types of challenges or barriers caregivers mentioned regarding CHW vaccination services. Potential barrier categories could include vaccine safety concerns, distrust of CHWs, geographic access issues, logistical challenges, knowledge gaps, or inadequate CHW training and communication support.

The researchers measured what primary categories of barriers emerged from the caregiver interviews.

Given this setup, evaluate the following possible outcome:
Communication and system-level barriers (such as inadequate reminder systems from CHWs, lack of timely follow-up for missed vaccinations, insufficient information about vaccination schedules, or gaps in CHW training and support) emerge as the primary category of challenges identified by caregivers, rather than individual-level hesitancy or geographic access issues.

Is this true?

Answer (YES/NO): NO